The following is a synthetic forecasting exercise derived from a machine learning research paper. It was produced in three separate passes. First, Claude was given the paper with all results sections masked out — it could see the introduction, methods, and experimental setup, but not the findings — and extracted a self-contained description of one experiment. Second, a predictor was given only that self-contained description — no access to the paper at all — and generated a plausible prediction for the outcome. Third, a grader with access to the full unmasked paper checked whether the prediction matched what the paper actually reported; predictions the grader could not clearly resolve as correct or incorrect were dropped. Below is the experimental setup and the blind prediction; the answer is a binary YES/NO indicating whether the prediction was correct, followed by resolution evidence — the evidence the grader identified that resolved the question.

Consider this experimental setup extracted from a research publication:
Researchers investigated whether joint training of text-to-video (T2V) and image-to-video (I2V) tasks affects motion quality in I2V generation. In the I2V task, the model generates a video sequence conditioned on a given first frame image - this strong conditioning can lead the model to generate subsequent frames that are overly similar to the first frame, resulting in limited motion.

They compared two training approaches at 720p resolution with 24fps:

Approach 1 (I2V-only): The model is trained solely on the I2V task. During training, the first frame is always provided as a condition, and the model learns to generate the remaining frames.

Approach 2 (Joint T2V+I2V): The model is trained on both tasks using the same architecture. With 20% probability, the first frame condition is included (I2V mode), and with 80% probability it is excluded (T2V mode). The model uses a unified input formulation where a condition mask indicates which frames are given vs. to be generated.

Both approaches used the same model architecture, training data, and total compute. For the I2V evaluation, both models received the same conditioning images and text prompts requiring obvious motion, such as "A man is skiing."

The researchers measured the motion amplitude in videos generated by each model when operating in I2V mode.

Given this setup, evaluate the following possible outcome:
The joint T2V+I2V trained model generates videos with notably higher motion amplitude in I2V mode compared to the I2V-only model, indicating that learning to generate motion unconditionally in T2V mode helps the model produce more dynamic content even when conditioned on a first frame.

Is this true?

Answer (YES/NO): YES